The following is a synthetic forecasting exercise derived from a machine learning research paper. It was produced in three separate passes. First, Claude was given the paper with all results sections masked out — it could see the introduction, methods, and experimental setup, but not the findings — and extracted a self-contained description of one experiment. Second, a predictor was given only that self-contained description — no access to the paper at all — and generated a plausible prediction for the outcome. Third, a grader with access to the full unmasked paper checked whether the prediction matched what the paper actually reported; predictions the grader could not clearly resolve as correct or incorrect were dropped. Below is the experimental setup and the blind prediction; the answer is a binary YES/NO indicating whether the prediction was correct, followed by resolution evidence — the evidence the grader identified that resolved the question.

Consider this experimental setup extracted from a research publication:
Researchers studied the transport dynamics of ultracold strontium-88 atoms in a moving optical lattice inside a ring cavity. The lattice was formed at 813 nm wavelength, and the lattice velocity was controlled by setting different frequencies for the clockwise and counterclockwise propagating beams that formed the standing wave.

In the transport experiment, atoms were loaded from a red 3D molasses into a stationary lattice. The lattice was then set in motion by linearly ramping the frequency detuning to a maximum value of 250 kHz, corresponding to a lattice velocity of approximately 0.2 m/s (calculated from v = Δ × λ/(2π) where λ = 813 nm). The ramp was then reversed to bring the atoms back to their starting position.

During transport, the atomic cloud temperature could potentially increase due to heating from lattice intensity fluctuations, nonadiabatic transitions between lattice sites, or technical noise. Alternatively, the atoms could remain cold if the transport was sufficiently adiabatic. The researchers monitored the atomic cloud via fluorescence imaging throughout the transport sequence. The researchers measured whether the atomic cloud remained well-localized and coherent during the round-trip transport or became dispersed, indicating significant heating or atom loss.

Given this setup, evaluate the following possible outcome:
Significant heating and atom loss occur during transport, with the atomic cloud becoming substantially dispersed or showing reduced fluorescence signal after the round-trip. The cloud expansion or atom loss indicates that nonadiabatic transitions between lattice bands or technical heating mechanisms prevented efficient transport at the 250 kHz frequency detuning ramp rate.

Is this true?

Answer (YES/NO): NO